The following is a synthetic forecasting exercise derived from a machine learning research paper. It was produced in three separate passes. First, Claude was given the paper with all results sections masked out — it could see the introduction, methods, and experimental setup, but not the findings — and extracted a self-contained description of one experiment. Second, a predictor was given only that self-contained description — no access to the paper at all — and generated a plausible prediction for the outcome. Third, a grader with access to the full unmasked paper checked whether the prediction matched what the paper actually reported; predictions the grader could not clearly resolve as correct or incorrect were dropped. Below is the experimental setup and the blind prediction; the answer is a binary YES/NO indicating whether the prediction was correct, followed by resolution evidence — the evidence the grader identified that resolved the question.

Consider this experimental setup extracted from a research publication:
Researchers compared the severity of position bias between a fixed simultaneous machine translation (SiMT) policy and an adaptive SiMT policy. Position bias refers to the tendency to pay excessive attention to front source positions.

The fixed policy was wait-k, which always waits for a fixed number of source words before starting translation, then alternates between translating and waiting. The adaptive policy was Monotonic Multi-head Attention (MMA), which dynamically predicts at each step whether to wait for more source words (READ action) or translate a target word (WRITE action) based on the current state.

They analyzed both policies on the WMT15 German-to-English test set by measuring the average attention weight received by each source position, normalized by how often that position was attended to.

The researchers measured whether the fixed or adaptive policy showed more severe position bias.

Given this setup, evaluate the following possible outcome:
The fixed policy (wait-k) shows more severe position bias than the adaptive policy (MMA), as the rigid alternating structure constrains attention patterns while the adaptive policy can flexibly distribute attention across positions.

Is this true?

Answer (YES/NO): YES